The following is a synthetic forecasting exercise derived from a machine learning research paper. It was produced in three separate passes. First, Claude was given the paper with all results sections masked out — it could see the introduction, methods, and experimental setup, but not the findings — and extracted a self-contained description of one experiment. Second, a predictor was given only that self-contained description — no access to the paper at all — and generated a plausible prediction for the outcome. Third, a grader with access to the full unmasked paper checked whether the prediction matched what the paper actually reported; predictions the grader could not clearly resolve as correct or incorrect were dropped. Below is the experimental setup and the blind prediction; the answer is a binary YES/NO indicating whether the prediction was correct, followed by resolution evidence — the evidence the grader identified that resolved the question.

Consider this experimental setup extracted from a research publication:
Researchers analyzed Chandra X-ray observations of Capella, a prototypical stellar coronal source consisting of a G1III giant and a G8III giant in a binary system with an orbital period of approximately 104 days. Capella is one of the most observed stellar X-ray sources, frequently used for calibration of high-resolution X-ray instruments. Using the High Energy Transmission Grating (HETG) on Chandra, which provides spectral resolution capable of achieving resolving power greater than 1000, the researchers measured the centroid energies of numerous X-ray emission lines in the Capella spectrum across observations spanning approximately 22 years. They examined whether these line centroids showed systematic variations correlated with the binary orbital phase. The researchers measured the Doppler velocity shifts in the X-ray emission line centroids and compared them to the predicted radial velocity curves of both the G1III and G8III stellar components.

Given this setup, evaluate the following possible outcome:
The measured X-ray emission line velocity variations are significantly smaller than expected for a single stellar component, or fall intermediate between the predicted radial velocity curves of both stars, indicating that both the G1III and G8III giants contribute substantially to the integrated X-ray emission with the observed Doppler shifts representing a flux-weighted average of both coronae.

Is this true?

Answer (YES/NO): NO